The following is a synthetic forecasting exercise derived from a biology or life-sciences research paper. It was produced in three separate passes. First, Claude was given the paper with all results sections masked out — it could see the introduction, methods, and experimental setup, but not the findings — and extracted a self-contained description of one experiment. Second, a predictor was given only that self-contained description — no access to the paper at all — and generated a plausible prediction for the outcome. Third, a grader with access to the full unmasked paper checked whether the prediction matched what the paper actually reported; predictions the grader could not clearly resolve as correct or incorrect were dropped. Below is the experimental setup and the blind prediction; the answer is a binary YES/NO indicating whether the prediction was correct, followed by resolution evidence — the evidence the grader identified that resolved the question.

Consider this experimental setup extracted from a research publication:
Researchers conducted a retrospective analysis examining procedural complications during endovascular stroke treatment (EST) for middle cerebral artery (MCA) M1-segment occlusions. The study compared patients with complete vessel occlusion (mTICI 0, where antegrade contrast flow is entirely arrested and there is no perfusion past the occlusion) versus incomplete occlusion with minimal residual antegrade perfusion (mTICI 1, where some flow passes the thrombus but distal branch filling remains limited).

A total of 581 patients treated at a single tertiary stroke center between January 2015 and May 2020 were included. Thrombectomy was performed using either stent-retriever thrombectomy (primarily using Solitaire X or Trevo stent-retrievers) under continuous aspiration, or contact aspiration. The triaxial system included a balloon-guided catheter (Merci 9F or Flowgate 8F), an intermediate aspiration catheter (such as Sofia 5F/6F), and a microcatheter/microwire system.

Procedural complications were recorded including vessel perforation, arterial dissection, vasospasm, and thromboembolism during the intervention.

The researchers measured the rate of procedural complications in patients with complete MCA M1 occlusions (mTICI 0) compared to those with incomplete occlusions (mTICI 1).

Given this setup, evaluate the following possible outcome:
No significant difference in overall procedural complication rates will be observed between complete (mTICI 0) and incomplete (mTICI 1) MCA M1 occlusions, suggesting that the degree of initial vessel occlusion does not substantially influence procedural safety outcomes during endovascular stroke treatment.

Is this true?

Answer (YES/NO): YES